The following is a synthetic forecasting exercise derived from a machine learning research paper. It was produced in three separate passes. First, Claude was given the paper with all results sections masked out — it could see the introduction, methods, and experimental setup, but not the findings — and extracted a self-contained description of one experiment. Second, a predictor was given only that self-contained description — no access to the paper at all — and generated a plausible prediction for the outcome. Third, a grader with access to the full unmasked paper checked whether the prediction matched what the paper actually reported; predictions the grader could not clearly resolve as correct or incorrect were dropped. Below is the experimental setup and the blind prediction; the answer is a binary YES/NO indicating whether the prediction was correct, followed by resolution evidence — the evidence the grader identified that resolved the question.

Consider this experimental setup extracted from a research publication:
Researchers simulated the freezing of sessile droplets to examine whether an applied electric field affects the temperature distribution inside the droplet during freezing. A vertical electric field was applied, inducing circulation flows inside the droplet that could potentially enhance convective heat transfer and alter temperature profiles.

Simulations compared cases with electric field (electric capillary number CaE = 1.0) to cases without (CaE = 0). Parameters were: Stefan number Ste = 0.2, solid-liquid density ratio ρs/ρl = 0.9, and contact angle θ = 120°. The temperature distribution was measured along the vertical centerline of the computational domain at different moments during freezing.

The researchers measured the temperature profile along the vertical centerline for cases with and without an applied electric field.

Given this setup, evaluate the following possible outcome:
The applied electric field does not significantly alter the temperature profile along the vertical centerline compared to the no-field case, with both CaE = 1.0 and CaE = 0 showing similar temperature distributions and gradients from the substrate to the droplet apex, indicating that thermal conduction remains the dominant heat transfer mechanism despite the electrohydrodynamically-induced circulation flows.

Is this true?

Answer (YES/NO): YES